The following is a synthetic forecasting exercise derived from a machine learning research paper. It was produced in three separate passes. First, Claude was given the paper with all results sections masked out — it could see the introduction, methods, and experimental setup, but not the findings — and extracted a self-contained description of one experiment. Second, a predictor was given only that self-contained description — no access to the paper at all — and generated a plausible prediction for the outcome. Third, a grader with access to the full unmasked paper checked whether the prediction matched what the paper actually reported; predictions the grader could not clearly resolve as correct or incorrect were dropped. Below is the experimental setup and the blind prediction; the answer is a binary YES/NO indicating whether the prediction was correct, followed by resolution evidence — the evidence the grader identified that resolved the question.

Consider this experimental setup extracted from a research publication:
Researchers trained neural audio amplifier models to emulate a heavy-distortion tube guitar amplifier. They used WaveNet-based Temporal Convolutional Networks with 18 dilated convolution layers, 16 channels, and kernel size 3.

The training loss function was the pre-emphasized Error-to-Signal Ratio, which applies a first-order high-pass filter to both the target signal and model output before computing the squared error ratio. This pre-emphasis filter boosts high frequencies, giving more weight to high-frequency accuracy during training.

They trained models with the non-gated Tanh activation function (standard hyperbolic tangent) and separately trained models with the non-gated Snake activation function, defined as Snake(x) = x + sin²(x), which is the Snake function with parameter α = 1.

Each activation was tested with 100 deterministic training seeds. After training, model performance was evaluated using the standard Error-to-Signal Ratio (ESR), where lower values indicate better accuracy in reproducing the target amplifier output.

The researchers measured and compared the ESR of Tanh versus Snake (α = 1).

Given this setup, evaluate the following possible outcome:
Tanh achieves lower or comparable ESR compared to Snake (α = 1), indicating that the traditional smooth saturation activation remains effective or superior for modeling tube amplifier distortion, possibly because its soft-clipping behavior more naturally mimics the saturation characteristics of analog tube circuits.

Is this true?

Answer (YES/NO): YES